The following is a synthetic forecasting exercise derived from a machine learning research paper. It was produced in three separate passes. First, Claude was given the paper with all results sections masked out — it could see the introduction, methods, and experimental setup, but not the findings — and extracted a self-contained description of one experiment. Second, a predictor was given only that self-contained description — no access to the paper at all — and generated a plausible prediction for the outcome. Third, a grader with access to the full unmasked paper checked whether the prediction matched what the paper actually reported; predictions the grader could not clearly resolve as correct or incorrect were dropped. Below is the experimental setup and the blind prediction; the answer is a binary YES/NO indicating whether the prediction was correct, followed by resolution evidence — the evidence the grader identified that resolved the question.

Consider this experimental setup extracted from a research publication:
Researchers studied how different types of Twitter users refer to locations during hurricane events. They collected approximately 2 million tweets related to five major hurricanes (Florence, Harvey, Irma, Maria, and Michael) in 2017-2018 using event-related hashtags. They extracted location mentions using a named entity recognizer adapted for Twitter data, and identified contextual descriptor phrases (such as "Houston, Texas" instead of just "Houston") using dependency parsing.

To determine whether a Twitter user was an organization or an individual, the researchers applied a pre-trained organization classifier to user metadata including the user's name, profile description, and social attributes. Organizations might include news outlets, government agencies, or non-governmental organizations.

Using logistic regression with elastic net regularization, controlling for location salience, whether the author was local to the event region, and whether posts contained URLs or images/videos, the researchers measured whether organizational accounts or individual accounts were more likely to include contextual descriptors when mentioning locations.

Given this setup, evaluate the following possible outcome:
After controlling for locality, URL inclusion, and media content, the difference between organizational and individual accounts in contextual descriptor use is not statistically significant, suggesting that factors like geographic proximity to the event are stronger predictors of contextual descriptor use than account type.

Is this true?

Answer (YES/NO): NO